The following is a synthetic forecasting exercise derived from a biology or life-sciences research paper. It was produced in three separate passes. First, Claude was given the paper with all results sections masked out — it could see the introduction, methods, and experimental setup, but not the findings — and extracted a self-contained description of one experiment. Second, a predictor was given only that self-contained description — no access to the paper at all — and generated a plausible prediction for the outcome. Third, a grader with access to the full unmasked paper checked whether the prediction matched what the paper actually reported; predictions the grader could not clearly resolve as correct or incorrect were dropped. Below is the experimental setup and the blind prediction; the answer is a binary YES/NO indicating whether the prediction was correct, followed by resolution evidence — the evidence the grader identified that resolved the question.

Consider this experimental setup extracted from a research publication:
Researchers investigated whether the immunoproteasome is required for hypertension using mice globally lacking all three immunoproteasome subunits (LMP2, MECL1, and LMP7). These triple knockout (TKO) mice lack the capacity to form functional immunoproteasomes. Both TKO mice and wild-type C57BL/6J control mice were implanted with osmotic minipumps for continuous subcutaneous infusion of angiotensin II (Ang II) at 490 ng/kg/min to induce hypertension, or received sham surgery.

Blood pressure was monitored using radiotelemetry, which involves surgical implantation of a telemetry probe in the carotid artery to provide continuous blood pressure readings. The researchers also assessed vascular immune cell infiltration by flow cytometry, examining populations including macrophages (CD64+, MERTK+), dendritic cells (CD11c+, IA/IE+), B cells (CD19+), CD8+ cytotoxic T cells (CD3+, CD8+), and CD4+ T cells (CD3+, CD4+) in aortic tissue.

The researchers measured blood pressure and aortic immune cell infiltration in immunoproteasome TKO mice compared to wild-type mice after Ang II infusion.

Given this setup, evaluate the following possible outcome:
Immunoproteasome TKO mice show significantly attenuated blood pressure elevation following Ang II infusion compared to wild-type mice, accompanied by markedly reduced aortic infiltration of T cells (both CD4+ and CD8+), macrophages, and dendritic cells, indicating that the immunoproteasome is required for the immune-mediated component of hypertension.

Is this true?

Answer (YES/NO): NO